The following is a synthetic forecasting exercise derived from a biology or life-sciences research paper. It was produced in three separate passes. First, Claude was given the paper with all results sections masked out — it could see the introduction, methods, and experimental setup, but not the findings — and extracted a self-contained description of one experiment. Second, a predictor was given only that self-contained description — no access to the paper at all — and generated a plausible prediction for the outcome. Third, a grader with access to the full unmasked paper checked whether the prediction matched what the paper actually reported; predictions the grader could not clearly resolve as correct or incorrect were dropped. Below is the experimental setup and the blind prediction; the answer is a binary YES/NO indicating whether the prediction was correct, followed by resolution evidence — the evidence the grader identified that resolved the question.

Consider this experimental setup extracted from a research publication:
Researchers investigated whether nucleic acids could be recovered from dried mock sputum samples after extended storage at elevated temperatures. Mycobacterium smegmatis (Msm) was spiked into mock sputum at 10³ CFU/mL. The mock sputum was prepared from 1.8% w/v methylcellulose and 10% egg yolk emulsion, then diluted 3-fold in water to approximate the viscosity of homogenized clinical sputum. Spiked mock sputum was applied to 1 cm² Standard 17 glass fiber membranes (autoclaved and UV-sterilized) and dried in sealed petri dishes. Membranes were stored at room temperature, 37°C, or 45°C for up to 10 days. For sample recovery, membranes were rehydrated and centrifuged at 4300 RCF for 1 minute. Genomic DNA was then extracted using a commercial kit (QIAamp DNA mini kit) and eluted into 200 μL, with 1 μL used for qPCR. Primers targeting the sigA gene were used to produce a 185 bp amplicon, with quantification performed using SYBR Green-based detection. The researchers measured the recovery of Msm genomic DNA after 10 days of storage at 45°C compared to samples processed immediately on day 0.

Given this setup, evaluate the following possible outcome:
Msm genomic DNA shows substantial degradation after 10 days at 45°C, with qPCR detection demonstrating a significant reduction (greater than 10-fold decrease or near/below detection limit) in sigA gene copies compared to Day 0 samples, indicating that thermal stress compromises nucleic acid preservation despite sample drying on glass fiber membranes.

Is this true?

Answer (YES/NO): NO